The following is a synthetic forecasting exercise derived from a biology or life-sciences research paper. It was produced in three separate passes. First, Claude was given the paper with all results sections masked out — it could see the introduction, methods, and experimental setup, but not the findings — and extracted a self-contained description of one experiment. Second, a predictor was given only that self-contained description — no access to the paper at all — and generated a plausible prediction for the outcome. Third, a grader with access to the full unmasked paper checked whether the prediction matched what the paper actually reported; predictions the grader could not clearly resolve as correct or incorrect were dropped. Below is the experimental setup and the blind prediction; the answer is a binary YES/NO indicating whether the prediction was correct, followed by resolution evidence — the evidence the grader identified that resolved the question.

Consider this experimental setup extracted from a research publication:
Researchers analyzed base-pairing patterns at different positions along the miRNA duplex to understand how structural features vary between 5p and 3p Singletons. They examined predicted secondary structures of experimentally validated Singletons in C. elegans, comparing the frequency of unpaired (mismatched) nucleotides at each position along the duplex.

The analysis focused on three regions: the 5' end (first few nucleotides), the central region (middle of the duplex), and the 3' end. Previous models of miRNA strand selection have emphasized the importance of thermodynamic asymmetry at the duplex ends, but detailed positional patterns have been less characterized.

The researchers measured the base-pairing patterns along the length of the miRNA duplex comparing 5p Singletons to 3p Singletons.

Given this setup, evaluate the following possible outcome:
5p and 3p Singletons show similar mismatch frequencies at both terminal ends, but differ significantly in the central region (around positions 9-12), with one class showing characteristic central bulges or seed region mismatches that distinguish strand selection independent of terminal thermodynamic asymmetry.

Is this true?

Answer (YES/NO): NO